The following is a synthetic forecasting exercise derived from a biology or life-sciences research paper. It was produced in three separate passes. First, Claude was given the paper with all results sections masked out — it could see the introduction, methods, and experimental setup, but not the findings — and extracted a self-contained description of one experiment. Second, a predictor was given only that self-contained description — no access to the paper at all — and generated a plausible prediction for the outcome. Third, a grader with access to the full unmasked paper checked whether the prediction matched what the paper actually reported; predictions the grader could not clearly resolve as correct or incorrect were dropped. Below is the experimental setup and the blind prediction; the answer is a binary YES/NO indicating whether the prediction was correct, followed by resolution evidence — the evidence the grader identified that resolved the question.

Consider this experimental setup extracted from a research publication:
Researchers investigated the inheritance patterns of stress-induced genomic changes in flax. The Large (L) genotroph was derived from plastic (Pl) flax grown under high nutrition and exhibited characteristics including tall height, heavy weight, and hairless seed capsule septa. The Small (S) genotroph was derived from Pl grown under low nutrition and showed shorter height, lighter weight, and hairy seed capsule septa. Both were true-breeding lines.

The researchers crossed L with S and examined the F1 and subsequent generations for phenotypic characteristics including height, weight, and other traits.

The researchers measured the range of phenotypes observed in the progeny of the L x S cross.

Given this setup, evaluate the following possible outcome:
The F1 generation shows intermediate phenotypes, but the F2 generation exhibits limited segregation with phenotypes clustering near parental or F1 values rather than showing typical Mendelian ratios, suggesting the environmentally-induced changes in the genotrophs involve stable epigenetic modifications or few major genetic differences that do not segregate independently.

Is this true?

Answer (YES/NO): NO